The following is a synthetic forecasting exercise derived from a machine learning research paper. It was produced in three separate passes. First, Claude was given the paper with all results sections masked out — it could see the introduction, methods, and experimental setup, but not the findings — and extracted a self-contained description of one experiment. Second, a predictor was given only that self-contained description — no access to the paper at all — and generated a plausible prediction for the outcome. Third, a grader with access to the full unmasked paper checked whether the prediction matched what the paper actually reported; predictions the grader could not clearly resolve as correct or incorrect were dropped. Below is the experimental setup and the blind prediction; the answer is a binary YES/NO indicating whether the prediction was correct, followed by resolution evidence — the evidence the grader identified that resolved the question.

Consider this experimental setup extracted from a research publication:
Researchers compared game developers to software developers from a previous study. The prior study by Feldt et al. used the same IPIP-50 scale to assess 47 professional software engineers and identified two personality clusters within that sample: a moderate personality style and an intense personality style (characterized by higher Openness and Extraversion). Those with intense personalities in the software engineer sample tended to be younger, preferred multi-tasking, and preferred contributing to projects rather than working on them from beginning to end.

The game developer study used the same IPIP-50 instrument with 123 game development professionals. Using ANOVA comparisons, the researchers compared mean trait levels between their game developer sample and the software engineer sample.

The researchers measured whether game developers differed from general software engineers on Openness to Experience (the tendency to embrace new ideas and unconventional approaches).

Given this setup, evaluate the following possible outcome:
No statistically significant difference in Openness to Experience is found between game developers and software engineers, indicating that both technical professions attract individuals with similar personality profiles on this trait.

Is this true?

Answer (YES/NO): NO